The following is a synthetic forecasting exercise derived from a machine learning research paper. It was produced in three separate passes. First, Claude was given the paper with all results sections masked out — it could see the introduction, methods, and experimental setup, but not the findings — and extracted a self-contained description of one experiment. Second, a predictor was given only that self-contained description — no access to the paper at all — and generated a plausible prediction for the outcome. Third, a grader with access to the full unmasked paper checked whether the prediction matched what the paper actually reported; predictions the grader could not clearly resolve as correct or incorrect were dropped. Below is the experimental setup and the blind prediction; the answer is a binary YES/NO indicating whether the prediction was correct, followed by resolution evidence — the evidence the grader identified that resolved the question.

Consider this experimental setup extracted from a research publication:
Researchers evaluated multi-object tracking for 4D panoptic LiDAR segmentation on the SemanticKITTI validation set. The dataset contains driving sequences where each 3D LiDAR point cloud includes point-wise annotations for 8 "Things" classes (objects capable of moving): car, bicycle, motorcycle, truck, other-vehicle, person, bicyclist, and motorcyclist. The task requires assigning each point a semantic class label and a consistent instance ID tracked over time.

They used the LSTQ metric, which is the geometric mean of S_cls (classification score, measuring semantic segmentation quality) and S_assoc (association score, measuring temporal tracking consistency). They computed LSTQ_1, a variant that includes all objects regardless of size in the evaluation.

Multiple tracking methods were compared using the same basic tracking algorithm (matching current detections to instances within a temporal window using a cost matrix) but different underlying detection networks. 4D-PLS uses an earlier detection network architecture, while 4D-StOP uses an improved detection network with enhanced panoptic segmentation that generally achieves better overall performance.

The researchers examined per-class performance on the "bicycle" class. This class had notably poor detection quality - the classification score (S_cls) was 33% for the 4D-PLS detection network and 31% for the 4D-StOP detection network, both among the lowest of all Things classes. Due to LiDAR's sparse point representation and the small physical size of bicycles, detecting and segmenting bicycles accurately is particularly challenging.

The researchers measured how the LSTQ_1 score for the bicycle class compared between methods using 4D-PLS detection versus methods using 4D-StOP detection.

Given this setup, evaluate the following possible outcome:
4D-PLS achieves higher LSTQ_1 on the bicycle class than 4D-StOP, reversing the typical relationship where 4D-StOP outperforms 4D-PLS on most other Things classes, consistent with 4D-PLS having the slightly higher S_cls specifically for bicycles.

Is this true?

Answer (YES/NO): YES